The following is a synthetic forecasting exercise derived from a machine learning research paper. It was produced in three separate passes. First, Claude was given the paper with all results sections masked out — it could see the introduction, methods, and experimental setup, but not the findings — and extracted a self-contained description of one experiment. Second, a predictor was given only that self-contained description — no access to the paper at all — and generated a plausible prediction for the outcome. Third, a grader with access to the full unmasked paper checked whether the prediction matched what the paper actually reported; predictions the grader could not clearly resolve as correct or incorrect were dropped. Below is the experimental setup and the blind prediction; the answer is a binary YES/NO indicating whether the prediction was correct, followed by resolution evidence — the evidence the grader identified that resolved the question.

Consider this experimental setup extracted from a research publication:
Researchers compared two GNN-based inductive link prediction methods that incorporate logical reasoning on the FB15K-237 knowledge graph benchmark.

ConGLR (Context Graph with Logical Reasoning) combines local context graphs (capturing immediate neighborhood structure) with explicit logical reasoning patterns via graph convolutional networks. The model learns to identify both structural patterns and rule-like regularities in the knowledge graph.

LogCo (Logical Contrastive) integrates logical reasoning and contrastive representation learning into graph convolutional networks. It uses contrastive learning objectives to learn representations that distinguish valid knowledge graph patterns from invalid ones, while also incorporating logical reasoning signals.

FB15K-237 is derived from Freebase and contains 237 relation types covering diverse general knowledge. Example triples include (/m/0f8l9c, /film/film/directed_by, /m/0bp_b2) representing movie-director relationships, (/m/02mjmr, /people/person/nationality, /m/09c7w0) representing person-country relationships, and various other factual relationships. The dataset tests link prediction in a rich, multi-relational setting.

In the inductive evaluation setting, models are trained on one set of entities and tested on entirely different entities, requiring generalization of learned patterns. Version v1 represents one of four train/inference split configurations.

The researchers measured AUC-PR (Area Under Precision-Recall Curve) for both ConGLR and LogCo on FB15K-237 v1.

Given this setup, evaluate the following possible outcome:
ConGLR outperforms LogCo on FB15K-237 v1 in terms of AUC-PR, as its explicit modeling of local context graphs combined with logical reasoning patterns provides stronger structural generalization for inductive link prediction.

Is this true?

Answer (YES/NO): NO